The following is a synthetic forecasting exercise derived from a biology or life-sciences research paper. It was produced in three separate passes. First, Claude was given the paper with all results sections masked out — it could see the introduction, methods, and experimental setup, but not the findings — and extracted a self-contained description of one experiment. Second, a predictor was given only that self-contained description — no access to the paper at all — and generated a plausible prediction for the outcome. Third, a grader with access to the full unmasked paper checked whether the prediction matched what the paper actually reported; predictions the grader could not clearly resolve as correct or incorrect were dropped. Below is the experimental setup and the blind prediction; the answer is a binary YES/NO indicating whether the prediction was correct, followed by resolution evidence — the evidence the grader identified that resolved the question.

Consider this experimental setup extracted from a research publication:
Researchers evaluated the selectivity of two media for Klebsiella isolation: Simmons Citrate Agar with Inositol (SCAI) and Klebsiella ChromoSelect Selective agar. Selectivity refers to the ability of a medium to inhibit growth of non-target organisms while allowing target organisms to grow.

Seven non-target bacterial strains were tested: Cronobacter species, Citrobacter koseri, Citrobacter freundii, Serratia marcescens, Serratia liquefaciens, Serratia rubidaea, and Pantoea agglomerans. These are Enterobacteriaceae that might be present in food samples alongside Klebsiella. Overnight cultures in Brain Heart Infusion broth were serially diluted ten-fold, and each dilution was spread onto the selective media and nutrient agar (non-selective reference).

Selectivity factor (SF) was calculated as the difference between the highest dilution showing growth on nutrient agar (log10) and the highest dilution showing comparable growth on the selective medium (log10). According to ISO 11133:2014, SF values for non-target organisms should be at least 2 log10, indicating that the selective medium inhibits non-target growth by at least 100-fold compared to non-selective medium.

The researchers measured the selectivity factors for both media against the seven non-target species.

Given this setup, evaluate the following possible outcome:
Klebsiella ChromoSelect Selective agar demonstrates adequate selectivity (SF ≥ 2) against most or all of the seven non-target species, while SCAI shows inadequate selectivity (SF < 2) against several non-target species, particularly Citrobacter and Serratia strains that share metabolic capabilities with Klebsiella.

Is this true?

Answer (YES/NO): NO